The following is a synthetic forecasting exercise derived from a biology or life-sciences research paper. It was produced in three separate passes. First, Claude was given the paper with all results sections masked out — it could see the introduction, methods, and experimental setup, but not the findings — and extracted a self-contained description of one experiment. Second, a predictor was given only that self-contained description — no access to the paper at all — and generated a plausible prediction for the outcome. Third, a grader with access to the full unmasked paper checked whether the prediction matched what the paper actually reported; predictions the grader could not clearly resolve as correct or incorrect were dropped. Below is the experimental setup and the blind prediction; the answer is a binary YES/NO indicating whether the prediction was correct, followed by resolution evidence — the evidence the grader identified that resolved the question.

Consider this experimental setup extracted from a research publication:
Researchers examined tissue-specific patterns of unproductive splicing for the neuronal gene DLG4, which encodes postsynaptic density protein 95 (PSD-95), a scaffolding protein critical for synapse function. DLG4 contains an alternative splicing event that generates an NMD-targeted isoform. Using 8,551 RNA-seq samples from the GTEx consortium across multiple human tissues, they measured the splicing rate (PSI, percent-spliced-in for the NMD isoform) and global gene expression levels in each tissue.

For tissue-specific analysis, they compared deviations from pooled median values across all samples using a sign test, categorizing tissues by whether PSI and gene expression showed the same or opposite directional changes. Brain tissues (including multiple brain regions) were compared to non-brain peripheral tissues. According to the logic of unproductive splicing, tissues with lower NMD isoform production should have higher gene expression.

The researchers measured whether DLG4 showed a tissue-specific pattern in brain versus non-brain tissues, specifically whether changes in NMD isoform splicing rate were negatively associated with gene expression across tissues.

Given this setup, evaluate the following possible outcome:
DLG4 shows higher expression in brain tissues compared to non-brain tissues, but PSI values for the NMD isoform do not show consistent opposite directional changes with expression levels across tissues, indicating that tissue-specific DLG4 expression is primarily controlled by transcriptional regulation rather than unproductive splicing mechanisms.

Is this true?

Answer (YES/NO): NO